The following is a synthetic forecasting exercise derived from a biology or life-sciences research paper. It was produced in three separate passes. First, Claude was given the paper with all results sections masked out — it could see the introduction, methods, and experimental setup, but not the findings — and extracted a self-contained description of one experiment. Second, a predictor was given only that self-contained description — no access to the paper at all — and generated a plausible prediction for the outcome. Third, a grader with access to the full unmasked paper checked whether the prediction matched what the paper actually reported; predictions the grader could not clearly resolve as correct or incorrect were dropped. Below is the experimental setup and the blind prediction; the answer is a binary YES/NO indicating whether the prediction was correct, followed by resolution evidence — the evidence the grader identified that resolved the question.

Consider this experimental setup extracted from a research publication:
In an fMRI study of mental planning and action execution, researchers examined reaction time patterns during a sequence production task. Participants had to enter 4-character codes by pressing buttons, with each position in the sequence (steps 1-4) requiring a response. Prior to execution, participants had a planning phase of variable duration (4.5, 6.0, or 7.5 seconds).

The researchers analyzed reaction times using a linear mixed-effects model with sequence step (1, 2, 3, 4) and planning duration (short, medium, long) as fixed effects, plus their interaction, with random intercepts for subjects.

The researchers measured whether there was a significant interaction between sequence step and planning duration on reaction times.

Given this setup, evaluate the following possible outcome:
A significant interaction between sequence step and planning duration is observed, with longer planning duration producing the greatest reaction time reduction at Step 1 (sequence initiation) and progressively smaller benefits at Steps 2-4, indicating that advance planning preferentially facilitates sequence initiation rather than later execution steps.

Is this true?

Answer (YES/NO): NO